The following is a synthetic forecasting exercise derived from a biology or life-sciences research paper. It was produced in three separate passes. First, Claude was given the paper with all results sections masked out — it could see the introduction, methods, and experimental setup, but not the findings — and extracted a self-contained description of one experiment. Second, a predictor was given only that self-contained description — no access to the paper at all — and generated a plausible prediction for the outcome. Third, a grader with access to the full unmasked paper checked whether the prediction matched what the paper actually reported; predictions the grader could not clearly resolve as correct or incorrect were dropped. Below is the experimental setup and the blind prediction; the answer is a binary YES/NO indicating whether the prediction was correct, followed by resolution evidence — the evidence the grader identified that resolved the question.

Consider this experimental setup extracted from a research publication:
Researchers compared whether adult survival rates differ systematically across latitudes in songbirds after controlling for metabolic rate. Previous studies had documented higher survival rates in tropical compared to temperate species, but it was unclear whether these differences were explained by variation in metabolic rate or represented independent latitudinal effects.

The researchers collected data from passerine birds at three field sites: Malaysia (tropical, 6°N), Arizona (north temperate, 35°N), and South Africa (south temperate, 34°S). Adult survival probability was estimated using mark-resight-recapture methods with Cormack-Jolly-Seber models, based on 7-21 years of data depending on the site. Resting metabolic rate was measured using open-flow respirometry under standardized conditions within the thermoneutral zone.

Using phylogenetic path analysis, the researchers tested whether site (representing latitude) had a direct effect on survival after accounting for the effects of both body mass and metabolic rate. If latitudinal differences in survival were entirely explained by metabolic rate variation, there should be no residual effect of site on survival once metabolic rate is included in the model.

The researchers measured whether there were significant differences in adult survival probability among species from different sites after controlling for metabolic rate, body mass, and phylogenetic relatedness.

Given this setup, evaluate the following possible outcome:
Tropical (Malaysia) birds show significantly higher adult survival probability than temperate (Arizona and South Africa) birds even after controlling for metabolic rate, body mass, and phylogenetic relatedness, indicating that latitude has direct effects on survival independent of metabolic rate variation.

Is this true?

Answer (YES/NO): NO